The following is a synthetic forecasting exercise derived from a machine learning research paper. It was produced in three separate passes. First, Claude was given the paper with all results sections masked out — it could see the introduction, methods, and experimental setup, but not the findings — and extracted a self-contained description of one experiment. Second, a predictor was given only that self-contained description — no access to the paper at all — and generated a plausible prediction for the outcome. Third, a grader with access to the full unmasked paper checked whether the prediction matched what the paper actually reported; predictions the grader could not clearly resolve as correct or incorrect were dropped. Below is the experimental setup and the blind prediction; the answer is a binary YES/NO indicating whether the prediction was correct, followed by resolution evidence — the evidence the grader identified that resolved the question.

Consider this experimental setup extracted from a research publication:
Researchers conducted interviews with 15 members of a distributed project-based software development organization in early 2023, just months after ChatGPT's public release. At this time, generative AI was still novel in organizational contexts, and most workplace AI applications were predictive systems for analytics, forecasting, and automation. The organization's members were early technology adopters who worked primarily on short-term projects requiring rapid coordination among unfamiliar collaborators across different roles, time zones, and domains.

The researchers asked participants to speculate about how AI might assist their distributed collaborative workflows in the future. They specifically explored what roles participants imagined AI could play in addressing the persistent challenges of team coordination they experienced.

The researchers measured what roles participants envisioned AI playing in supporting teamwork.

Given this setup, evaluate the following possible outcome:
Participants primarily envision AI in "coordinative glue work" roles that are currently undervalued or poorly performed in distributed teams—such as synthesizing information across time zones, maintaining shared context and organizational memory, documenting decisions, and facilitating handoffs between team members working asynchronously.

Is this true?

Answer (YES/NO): NO